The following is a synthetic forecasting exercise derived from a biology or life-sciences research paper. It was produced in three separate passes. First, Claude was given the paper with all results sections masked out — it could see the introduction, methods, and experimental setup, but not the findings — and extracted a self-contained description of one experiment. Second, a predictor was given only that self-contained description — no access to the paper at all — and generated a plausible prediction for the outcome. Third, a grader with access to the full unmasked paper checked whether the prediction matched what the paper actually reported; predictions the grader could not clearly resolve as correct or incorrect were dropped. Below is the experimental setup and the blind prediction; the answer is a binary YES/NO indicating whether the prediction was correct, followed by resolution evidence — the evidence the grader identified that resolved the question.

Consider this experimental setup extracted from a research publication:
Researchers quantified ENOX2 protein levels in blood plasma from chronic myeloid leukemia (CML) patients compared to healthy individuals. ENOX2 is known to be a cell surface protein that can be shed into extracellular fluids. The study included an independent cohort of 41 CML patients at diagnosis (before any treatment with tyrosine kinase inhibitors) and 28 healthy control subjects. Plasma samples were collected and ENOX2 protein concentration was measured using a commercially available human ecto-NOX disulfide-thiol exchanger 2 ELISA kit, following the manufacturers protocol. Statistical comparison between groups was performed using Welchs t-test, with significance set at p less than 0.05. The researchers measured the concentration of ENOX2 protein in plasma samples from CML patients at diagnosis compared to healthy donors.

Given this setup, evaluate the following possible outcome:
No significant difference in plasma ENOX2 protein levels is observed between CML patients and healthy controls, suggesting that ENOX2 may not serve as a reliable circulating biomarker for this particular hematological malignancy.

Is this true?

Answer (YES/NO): NO